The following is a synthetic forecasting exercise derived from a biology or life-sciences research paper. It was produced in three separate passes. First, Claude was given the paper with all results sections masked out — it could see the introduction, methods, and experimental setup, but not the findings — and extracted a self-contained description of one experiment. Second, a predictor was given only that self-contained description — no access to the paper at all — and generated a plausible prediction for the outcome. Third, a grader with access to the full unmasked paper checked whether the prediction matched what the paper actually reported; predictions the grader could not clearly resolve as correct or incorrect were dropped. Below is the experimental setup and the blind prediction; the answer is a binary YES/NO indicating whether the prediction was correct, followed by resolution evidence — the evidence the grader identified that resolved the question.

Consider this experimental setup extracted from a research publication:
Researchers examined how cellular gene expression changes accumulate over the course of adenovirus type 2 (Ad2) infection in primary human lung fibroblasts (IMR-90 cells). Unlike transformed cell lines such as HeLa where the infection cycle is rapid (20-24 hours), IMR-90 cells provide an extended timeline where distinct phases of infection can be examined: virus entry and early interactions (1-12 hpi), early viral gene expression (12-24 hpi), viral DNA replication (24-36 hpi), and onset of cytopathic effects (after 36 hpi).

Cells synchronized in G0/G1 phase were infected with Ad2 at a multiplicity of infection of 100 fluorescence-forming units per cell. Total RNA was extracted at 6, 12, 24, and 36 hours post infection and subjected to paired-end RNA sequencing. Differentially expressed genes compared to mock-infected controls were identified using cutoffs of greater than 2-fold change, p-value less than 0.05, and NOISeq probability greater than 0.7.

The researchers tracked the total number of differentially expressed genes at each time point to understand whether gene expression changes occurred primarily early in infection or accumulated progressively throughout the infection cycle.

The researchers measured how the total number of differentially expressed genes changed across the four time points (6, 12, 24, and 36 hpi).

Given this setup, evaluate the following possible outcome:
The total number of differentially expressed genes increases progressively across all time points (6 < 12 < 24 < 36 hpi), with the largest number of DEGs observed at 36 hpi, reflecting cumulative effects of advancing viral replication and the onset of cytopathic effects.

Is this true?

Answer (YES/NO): YES